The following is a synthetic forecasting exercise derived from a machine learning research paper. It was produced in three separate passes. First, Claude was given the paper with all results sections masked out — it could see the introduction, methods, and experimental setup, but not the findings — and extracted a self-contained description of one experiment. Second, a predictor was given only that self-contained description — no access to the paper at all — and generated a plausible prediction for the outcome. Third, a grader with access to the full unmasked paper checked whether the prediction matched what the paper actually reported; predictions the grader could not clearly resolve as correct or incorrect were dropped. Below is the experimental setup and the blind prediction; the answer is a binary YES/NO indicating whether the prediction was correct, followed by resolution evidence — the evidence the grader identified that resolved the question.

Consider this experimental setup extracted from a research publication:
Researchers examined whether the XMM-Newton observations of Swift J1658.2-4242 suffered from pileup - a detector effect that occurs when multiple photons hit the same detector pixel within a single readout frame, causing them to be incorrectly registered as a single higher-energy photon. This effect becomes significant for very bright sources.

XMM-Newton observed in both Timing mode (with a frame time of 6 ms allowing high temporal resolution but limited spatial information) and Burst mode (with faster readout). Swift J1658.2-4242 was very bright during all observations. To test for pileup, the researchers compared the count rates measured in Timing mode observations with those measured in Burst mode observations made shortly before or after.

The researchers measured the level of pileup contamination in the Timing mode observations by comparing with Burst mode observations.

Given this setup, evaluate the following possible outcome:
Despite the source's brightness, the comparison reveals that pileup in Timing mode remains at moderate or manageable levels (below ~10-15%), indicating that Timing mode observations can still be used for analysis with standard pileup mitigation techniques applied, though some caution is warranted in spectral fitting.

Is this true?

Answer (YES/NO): NO